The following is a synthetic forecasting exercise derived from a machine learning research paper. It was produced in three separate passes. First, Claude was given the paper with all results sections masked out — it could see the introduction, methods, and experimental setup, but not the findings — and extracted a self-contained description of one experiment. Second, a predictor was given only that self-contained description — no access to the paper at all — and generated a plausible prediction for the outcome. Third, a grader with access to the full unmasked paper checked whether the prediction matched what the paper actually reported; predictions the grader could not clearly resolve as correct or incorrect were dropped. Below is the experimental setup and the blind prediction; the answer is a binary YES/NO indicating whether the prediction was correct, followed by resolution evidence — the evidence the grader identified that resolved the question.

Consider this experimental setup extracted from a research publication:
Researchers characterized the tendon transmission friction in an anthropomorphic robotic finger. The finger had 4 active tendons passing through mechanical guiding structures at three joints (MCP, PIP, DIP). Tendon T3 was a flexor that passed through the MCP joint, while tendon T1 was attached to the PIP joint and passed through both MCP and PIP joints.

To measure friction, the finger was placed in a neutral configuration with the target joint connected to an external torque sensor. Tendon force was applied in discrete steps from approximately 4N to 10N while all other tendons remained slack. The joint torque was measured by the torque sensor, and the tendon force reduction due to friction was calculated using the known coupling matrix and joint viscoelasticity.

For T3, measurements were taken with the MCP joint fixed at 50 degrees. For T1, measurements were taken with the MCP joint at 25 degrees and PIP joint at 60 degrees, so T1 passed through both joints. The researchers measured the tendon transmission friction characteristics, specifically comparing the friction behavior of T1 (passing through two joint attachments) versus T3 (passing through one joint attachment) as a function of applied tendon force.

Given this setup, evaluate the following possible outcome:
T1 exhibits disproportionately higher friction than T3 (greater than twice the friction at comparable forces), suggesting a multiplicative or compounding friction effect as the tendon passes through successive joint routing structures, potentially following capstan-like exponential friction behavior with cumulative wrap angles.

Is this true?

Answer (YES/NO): NO